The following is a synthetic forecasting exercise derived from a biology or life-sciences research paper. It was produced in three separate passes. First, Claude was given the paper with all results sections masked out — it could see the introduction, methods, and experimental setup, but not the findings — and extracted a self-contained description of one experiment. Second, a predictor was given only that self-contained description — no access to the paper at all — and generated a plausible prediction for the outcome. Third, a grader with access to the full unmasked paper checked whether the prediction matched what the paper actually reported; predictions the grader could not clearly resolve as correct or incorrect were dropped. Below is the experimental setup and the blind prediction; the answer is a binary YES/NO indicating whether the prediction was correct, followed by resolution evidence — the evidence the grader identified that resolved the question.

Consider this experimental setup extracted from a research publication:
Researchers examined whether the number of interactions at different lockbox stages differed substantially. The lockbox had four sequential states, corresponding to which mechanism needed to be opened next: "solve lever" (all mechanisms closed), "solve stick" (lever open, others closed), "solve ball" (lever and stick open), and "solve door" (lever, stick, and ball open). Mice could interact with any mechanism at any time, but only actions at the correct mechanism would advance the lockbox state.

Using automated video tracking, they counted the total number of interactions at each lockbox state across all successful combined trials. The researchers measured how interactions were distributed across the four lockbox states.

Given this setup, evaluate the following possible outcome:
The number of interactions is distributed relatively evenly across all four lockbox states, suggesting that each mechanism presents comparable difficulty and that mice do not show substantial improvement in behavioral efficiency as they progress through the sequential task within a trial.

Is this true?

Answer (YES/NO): NO